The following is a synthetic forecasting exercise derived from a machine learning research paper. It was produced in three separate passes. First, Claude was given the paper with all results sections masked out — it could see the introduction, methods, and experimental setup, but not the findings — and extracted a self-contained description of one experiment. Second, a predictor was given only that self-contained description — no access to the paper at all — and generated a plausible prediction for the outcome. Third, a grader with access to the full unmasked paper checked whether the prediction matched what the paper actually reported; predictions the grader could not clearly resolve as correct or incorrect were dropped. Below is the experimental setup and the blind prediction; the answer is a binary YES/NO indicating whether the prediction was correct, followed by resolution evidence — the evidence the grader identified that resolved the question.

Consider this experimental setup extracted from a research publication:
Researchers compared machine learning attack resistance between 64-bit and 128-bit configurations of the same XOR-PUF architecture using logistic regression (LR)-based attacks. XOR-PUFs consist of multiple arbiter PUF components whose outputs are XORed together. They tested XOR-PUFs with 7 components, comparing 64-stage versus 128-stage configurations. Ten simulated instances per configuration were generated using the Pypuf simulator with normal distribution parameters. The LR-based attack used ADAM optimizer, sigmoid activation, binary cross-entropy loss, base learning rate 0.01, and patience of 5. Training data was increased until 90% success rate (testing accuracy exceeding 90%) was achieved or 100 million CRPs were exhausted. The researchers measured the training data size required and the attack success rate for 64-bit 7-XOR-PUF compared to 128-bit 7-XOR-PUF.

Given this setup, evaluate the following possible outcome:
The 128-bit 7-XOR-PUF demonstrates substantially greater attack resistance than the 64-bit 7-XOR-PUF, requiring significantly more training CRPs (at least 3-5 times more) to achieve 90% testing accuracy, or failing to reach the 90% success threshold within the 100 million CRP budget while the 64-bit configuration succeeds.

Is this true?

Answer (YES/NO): YES